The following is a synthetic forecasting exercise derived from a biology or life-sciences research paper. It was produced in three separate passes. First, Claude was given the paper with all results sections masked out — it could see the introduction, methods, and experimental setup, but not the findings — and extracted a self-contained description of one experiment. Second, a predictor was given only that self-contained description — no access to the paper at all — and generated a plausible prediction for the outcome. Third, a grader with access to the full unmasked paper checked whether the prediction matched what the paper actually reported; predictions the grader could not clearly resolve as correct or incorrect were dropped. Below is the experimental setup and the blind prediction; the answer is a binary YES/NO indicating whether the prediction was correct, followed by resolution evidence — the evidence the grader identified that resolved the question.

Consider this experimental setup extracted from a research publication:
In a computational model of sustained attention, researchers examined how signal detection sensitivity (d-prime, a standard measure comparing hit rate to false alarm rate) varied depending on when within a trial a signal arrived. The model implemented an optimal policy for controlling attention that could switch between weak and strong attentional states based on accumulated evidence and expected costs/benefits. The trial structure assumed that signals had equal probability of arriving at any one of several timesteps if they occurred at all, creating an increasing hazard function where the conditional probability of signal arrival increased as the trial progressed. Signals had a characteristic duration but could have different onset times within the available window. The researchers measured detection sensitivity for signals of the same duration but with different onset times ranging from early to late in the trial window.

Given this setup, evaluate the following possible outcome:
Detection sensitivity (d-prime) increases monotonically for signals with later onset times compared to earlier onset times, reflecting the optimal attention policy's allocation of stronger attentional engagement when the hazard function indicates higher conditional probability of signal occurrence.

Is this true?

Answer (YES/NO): YES